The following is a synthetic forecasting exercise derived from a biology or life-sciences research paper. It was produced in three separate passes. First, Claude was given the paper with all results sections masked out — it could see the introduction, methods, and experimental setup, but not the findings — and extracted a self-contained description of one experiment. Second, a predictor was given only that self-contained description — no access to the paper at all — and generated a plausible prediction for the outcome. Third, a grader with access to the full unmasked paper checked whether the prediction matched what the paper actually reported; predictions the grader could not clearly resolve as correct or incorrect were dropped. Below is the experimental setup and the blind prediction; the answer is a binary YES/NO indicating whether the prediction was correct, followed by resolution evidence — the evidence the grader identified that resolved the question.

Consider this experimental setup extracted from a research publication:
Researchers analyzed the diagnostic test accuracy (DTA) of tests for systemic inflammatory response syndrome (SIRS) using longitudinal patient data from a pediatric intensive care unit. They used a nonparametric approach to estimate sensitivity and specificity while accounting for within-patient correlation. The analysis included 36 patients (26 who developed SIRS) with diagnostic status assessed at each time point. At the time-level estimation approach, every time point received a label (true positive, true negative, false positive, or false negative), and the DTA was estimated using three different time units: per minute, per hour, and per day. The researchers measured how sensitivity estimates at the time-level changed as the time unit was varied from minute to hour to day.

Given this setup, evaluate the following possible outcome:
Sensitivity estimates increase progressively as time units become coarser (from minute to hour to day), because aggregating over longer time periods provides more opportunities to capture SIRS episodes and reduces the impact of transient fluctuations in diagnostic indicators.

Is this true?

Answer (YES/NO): YES